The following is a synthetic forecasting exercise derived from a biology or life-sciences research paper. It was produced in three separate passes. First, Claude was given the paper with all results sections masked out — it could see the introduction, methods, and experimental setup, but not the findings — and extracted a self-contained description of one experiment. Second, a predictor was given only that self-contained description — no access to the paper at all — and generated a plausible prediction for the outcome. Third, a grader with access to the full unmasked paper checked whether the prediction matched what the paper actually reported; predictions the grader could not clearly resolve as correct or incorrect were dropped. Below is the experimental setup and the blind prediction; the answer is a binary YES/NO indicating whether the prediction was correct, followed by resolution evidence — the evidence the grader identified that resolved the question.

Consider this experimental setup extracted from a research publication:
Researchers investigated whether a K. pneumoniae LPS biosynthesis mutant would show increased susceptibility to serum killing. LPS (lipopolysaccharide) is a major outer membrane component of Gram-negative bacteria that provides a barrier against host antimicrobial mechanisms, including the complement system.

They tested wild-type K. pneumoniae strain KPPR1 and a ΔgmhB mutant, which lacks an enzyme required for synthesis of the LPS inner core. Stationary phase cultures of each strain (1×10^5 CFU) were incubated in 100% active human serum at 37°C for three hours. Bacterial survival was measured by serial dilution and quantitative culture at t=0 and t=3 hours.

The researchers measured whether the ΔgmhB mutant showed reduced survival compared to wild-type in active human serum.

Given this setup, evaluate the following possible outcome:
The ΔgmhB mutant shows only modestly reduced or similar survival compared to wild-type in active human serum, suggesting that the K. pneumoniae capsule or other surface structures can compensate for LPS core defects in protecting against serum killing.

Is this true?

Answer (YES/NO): YES